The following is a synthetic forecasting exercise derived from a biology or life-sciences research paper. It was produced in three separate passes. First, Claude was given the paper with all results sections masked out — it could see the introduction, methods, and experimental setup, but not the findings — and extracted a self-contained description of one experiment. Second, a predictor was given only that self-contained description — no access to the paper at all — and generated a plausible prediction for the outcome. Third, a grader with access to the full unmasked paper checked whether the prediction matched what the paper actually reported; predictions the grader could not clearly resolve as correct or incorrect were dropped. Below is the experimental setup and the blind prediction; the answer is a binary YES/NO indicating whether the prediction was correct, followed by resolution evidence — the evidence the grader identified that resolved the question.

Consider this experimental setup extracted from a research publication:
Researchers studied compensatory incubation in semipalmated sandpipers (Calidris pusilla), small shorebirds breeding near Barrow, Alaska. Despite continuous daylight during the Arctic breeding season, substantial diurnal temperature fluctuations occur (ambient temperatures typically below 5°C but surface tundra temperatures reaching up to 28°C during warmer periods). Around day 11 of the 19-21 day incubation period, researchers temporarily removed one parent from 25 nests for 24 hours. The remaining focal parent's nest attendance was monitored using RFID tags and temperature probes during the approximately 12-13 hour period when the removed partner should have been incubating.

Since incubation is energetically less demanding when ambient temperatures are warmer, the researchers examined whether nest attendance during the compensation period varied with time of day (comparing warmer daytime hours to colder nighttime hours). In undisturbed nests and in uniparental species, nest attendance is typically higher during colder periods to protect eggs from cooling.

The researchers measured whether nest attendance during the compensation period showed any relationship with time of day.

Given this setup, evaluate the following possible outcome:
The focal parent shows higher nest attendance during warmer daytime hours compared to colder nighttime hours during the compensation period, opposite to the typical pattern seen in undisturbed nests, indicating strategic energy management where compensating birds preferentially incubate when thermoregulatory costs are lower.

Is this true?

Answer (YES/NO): YES